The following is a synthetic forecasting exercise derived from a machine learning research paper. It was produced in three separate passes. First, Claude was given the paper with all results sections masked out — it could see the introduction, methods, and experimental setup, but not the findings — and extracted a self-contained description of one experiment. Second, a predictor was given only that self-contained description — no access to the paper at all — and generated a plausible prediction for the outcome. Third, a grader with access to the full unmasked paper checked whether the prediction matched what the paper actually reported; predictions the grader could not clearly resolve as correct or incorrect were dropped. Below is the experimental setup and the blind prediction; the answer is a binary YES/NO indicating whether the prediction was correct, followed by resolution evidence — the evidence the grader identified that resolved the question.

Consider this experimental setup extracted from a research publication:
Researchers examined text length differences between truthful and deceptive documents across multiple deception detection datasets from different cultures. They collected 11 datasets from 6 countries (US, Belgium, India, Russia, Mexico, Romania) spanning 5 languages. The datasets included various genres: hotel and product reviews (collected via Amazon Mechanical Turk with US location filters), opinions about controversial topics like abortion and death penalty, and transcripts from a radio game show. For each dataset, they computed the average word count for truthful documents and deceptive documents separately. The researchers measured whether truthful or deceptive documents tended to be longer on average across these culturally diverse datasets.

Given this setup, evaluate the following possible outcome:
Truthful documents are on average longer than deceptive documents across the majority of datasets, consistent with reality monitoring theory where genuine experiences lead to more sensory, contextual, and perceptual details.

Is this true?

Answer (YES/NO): YES